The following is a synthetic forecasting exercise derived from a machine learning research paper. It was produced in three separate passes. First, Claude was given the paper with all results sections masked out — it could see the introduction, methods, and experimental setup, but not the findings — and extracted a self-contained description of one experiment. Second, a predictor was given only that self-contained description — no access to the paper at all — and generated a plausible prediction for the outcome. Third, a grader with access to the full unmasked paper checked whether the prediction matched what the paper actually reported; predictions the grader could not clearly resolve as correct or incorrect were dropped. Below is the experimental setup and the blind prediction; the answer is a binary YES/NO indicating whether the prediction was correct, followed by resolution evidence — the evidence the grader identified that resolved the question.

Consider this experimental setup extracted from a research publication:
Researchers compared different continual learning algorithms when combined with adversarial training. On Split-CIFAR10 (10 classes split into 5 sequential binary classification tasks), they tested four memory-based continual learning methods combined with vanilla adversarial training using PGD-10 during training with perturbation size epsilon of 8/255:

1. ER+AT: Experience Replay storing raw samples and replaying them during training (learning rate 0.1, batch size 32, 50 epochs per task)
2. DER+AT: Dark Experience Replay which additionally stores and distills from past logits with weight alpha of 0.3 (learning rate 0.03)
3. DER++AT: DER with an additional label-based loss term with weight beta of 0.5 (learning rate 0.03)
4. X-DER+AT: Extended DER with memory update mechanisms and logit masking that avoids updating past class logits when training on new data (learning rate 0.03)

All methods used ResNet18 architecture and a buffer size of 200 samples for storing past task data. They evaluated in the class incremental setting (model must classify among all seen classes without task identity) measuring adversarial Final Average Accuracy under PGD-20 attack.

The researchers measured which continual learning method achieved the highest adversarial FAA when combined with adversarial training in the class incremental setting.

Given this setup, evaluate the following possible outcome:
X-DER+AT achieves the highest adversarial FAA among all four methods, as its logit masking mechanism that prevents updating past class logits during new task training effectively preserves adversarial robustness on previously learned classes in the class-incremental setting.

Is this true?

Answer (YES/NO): NO